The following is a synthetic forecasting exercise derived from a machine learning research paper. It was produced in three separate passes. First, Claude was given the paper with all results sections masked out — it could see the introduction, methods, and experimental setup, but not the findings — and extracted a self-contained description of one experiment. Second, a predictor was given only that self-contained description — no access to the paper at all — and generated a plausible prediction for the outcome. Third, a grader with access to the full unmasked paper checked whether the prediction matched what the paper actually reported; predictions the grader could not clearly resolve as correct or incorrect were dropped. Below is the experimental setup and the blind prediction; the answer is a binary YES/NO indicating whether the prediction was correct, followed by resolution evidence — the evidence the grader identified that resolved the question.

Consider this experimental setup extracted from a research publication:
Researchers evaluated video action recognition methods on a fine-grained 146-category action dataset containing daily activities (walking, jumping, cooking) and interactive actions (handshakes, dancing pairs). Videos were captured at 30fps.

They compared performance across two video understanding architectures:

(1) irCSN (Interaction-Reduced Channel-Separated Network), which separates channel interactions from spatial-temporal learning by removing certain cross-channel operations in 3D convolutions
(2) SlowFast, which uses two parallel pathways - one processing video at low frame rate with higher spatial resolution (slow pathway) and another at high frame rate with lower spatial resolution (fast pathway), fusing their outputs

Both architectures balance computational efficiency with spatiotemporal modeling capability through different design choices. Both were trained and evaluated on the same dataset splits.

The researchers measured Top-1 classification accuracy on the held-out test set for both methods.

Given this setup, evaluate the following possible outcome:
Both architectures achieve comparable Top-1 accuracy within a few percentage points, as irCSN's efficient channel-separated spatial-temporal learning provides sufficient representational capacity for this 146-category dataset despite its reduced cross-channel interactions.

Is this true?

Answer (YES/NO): NO